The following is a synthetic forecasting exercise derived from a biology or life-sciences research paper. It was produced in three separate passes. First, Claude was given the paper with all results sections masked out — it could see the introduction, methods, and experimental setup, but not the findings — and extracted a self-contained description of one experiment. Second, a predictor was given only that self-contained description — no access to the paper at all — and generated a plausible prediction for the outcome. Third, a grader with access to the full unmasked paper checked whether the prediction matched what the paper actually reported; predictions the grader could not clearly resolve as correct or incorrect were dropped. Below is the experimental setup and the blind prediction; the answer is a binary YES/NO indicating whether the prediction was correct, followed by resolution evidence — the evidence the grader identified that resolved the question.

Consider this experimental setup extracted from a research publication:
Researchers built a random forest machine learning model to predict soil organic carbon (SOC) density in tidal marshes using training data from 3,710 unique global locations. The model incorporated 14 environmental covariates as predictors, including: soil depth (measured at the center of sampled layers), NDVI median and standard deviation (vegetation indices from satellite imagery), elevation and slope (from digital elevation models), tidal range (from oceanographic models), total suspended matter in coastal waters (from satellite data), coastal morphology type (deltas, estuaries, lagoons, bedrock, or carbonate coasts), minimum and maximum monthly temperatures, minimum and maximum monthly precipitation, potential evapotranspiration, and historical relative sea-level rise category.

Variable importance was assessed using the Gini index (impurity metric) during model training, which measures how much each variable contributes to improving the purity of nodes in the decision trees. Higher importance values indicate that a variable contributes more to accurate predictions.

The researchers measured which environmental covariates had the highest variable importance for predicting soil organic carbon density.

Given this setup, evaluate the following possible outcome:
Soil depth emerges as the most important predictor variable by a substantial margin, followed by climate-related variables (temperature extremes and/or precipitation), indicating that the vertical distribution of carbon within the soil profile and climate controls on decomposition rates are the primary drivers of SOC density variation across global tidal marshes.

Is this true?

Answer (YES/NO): NO